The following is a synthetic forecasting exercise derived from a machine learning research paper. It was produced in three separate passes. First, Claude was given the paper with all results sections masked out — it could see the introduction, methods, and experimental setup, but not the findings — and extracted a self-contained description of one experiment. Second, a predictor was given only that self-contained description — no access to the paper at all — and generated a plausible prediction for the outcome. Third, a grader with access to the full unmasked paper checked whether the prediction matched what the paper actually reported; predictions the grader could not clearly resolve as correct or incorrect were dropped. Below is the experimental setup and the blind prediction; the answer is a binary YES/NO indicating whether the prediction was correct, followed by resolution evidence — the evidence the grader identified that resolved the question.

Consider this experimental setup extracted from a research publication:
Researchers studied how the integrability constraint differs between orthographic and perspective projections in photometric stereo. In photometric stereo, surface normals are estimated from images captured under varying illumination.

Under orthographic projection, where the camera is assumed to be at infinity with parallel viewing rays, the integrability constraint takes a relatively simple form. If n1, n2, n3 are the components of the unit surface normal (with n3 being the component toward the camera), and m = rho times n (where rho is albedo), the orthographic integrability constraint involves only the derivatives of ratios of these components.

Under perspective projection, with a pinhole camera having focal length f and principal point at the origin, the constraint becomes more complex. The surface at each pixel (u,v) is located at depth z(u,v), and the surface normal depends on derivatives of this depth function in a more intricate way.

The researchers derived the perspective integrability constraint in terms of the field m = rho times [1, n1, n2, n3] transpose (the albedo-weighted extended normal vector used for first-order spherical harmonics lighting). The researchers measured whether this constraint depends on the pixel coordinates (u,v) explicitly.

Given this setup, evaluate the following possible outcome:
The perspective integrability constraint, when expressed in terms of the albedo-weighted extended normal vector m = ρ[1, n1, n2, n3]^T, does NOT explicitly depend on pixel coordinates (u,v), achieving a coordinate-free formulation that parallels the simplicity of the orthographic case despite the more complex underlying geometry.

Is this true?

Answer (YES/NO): NO